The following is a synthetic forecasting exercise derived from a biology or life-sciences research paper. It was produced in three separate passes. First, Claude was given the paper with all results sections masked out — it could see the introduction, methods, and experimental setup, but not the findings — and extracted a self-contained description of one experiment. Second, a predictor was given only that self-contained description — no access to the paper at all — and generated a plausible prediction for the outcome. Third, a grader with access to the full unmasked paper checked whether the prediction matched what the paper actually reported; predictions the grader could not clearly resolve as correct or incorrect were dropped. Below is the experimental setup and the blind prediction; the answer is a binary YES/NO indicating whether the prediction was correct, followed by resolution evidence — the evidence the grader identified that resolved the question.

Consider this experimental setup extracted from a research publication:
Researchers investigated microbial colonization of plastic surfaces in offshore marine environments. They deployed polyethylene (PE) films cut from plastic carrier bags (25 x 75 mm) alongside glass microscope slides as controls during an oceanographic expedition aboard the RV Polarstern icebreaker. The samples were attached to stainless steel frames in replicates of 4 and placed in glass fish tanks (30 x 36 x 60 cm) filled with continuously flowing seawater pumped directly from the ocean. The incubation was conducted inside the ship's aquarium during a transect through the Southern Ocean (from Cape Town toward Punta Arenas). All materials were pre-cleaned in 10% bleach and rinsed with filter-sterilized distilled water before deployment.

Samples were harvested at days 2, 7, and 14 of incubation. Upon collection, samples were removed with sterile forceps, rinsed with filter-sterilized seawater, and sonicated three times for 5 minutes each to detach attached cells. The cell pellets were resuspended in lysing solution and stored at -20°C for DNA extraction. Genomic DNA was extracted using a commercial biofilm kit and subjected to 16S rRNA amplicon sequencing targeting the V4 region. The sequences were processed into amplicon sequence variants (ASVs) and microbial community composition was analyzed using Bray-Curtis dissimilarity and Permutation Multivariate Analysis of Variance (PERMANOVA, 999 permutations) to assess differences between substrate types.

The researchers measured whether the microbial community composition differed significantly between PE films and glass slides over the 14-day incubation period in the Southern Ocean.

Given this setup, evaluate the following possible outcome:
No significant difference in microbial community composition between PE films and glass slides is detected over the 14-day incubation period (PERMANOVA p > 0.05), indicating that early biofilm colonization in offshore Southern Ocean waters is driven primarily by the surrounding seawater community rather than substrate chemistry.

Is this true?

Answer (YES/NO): NO